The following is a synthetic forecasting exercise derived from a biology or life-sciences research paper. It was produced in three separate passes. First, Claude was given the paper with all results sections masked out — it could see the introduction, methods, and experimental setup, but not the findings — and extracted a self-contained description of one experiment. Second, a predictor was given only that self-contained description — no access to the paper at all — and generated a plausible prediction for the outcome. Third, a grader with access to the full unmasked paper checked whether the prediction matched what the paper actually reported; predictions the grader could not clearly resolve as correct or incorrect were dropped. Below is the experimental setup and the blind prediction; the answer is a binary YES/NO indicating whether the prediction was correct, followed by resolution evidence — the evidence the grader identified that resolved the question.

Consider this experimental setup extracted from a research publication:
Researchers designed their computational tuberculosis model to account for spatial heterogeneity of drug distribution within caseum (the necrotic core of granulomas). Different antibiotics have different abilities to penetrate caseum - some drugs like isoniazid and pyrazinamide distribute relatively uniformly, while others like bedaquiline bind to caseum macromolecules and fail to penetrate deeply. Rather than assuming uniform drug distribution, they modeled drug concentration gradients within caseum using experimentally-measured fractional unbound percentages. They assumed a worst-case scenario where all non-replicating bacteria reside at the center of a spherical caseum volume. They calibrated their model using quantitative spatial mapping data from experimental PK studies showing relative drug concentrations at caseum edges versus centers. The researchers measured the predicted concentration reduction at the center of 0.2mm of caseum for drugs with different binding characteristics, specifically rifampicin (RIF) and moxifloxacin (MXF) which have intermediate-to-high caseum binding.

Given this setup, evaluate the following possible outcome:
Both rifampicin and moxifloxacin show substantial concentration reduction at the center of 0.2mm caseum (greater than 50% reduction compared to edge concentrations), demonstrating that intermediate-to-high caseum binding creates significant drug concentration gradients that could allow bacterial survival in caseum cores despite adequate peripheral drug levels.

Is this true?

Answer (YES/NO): YES